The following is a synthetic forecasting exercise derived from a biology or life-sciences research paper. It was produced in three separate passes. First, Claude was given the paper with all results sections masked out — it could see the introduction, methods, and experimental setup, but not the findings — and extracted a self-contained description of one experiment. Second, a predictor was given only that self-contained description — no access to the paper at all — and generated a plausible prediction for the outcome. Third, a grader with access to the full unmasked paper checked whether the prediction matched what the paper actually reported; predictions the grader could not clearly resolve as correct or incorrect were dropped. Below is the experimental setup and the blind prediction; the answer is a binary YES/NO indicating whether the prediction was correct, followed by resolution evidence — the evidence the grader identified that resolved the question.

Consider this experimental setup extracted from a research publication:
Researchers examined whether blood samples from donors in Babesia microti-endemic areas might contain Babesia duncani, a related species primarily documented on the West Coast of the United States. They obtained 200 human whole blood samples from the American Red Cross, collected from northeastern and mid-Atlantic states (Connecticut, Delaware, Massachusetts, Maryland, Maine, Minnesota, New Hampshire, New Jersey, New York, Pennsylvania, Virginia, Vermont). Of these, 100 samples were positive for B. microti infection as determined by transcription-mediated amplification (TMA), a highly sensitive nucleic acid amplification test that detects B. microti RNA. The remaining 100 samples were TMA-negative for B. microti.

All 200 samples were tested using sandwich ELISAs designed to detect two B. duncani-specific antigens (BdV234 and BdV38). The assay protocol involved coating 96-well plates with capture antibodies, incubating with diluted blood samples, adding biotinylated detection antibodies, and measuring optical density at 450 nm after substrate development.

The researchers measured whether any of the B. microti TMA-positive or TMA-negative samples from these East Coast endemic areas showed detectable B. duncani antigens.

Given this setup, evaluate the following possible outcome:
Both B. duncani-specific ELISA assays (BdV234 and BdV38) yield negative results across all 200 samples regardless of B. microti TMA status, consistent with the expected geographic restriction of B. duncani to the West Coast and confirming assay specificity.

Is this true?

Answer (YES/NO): NO